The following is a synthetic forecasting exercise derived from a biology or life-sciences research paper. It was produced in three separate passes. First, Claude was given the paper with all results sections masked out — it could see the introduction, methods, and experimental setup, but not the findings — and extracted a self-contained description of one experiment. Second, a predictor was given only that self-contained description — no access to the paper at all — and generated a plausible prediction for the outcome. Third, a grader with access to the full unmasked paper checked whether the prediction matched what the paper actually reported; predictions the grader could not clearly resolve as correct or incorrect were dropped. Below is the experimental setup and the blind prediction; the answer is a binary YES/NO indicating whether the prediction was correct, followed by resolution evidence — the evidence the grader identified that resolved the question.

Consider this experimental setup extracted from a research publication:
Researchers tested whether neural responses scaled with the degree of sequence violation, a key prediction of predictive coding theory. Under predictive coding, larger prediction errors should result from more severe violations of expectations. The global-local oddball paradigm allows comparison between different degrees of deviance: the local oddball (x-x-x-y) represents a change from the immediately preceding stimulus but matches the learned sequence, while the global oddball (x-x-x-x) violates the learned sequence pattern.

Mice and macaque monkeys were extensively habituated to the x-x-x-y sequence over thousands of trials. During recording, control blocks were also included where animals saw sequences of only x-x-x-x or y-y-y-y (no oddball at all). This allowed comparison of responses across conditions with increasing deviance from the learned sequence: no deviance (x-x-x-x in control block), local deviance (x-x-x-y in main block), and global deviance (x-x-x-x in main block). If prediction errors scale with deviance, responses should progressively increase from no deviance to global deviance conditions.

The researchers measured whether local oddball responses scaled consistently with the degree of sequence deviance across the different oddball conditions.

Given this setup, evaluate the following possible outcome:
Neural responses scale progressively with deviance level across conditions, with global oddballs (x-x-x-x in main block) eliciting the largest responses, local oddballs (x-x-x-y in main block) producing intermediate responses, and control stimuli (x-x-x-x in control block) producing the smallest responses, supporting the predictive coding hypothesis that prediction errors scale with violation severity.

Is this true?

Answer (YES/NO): NO